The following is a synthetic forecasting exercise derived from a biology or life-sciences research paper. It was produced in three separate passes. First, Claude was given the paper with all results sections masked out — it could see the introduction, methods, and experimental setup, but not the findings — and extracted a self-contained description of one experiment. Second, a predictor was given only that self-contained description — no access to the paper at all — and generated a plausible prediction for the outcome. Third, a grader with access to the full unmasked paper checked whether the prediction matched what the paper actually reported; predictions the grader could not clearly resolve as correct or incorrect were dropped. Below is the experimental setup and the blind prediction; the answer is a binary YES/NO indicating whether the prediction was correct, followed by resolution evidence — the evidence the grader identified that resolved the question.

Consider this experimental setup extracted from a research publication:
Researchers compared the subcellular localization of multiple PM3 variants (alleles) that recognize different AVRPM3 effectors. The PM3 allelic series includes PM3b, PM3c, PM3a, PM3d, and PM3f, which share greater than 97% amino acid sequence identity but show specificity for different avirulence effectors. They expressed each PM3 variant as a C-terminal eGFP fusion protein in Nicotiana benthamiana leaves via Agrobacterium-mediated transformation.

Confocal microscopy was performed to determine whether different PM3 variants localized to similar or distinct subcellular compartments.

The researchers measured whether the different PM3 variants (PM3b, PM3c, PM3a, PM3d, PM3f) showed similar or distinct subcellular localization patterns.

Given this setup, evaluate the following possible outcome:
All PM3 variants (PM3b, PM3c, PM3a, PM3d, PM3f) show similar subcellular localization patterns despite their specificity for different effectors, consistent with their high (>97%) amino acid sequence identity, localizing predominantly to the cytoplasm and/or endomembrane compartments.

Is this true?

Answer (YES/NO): NO